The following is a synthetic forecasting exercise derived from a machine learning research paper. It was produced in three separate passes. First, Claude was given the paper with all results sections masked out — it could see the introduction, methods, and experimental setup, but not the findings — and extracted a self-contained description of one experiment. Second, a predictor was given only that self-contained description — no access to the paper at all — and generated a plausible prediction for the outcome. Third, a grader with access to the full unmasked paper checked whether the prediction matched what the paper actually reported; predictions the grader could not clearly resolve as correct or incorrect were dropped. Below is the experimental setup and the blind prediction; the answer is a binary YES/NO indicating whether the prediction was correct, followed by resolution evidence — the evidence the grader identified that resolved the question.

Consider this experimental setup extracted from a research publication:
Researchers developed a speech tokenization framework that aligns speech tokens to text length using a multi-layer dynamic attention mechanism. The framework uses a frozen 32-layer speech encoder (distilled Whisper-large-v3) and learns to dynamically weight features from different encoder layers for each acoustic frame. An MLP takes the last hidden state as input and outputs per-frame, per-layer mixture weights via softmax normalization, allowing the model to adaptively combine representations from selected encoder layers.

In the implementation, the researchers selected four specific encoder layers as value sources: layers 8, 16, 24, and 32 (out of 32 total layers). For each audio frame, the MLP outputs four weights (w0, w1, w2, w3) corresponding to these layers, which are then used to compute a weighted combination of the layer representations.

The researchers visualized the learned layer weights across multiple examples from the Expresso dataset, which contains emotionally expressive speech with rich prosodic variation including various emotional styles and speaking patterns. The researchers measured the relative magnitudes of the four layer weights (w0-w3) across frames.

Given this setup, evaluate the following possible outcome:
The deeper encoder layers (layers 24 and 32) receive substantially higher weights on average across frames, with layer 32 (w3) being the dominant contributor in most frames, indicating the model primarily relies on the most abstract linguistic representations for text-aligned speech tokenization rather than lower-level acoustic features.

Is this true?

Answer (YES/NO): NO